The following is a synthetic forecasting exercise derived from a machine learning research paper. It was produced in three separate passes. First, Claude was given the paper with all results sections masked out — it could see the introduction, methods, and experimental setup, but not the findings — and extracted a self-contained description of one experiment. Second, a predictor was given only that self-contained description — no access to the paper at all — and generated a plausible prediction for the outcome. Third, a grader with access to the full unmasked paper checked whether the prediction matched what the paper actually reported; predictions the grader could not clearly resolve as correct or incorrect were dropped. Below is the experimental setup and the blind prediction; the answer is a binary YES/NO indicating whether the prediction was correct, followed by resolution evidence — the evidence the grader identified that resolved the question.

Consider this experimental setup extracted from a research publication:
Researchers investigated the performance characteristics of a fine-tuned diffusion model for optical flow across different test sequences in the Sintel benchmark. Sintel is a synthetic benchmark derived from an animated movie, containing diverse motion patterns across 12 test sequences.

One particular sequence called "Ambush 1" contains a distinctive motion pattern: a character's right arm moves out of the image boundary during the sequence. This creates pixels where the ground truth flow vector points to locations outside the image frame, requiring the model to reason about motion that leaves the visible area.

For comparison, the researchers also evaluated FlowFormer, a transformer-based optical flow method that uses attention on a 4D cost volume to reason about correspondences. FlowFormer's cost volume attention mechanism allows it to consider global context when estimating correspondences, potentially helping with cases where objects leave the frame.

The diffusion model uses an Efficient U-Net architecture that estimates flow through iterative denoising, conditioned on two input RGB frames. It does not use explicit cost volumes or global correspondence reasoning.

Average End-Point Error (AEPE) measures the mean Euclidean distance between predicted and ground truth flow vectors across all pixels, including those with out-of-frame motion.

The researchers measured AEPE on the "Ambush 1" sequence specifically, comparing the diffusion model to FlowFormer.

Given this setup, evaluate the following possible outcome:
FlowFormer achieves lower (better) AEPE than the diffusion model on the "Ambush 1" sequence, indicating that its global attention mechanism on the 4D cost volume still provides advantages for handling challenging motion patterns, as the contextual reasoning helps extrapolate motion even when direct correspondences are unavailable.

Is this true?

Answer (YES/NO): YES